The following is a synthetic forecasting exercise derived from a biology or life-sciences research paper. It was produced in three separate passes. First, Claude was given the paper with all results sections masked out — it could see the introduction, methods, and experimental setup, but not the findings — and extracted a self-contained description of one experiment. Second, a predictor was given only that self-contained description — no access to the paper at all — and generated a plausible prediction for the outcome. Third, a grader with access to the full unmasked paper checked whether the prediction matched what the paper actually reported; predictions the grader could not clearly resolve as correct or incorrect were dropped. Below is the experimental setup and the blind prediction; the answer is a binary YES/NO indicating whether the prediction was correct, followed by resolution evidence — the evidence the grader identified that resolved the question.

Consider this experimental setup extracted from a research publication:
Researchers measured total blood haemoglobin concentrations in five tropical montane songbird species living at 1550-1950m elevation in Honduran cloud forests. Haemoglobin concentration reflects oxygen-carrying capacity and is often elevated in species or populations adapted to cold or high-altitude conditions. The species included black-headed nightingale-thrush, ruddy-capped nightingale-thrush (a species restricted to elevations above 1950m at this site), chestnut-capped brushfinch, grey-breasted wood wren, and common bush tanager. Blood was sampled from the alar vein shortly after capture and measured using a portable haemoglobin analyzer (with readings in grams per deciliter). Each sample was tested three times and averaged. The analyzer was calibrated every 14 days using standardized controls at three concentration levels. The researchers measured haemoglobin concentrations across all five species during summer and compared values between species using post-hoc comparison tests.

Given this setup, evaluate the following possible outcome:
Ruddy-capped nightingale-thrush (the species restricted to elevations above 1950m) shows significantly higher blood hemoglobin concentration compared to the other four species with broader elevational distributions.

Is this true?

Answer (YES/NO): YES